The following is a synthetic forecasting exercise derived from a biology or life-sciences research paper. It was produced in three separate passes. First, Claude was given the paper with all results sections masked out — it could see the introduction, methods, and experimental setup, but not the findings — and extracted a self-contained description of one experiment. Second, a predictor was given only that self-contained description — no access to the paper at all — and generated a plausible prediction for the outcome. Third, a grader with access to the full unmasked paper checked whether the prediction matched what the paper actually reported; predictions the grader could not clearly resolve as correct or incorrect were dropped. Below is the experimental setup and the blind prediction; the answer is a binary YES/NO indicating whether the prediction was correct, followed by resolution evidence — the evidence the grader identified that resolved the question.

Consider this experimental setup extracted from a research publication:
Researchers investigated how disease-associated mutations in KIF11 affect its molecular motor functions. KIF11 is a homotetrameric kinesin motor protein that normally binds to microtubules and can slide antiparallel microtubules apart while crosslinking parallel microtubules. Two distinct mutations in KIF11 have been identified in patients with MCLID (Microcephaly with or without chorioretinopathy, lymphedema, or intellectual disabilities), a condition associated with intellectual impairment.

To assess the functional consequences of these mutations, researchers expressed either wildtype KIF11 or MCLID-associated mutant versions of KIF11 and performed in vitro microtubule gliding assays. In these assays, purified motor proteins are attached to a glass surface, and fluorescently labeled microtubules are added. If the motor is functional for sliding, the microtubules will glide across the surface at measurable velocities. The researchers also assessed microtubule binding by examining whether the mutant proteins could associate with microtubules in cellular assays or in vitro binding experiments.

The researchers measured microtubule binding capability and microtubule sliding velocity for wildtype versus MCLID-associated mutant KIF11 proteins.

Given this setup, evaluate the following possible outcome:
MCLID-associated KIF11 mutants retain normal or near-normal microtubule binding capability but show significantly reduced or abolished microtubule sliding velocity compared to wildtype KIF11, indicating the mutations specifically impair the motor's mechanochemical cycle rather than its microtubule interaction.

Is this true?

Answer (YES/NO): NO